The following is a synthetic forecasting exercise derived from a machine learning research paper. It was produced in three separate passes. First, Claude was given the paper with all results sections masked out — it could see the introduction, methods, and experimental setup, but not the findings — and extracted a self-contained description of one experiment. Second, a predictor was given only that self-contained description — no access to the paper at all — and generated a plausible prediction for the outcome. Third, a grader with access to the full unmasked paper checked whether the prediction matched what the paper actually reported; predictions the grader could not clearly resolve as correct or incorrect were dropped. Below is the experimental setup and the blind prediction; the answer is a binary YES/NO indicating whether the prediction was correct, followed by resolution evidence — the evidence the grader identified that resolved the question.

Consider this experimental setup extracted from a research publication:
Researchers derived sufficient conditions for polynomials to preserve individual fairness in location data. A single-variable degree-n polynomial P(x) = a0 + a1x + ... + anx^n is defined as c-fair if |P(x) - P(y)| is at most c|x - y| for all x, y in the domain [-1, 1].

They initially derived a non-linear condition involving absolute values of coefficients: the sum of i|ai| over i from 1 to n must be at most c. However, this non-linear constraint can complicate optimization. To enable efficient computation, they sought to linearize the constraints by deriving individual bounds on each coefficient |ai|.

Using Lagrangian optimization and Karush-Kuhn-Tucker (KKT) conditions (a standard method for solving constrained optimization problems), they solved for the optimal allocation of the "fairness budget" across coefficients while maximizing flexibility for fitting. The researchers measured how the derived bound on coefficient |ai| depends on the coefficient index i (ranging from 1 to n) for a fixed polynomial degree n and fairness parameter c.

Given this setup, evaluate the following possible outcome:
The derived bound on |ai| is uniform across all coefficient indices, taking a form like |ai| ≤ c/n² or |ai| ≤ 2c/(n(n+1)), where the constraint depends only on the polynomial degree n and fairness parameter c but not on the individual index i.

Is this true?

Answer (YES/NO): NO